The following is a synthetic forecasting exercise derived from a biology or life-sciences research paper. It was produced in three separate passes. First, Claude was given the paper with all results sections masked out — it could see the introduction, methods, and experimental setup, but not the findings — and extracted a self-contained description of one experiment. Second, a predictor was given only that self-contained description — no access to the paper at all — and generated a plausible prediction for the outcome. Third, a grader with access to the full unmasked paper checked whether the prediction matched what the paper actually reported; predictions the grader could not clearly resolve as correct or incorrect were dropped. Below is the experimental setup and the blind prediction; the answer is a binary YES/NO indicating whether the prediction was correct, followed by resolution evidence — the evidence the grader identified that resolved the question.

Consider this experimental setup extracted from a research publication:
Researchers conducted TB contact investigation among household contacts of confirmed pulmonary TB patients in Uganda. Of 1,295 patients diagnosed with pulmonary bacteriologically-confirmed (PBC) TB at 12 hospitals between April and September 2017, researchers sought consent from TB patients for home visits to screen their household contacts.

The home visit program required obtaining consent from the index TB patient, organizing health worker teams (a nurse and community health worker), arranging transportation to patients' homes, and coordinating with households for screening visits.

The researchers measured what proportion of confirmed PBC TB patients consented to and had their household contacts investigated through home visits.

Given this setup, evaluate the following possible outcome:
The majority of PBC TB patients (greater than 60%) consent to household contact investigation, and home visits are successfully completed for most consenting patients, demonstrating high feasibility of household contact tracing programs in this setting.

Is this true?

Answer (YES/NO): NO